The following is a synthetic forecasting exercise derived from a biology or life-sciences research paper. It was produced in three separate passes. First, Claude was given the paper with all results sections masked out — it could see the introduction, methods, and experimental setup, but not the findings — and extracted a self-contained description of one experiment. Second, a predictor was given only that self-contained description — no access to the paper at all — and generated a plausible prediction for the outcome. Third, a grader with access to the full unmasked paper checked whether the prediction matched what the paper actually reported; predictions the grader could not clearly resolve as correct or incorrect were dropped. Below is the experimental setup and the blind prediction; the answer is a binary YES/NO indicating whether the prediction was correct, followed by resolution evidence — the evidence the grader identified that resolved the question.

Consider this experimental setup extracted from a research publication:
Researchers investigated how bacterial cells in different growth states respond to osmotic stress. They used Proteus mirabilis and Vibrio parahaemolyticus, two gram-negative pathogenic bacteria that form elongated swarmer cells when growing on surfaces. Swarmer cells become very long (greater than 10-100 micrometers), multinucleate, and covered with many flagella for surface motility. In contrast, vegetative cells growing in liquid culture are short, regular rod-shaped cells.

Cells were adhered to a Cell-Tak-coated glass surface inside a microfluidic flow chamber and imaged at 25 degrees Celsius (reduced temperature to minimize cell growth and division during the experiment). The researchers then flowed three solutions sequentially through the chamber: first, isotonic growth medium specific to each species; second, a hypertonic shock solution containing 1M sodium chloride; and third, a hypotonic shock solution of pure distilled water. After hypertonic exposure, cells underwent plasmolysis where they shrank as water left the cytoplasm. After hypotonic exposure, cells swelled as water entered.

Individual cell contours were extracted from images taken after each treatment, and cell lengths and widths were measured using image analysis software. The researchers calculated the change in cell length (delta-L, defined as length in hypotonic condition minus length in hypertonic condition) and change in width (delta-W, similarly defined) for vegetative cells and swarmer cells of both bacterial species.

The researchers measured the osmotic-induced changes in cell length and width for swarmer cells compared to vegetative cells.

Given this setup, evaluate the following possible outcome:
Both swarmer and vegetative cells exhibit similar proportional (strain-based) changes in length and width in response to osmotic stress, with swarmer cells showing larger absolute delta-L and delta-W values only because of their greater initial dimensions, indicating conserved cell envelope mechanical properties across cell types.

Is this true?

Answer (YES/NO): NO